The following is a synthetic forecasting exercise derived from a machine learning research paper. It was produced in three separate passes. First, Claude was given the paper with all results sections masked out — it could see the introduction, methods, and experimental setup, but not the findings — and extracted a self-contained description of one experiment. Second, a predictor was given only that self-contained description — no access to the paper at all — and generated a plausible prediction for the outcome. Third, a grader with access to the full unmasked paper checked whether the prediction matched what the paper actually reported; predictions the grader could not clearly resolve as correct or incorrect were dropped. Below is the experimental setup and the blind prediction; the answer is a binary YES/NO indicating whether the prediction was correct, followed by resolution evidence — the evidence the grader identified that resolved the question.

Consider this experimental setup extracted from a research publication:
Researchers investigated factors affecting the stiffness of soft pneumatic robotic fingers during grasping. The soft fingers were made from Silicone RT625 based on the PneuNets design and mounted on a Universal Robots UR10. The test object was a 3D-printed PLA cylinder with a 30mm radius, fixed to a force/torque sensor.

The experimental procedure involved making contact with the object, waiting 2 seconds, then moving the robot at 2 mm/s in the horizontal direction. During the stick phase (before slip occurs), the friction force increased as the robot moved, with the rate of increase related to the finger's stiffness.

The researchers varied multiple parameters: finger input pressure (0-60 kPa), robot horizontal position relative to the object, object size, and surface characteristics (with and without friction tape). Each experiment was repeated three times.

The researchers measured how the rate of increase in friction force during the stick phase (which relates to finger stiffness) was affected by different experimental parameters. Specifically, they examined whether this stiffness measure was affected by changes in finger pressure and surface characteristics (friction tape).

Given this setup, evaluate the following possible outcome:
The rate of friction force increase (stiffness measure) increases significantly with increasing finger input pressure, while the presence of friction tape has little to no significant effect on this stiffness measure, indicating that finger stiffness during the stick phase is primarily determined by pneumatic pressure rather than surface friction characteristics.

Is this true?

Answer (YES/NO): NO